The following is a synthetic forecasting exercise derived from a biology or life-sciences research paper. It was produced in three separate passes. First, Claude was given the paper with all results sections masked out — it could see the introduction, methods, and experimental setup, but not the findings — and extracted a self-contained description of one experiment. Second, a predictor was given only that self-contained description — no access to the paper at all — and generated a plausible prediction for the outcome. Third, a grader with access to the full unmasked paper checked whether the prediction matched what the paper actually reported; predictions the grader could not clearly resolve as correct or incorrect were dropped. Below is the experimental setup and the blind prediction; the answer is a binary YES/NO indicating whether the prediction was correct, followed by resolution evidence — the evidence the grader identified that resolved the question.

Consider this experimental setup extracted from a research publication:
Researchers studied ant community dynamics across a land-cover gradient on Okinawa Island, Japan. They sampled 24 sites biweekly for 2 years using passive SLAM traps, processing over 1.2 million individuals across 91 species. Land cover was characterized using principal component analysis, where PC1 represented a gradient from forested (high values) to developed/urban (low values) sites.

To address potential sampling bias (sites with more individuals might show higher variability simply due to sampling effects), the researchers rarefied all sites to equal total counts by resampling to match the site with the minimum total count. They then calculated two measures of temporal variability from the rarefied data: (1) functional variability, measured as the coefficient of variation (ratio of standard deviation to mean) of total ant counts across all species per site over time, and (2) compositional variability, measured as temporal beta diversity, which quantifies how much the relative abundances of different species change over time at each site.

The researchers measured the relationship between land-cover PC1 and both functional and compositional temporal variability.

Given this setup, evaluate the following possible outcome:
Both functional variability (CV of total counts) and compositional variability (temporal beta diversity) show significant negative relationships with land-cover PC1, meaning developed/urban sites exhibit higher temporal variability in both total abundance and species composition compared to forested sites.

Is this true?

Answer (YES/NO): NO